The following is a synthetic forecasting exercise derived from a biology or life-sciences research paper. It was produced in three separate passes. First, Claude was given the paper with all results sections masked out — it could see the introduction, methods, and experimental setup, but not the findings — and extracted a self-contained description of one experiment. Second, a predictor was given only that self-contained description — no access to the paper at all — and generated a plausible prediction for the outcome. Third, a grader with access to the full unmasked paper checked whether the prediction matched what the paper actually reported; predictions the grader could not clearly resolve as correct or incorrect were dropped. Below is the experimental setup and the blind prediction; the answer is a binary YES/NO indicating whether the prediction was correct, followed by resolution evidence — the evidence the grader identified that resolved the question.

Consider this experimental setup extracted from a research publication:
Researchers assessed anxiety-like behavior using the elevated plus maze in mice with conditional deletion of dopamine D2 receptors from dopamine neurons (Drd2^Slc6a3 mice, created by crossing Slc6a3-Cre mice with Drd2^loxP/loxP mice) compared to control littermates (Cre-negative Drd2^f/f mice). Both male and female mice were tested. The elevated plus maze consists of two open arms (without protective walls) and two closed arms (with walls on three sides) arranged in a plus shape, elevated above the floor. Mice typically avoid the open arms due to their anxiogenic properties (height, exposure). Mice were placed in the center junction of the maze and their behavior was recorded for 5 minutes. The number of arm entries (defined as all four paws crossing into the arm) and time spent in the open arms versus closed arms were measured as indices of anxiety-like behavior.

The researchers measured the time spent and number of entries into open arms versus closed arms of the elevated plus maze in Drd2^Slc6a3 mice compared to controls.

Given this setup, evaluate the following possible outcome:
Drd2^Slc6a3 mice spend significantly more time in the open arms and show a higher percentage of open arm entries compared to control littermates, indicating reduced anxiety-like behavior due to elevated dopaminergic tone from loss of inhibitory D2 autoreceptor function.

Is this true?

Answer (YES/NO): NO